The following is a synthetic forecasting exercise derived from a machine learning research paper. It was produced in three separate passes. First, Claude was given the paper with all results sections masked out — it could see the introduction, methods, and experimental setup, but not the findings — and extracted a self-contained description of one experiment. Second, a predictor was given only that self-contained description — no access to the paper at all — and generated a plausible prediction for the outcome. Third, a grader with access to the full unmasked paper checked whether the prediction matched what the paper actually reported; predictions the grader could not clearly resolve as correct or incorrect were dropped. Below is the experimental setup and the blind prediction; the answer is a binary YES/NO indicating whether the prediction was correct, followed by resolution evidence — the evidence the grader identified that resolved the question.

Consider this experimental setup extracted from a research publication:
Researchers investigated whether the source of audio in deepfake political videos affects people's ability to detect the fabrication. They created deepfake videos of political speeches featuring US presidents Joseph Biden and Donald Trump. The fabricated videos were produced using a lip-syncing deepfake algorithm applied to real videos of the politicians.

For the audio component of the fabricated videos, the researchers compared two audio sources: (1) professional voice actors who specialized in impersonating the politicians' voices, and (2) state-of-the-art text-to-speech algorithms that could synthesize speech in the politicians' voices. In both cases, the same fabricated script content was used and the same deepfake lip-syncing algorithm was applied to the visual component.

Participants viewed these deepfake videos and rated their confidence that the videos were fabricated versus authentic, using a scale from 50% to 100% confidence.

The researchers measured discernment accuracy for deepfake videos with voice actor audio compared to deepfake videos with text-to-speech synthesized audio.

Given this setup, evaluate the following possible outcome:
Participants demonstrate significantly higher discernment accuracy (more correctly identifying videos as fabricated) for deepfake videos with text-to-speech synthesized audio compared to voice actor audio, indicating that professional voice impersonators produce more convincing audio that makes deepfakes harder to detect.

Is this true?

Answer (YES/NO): NO